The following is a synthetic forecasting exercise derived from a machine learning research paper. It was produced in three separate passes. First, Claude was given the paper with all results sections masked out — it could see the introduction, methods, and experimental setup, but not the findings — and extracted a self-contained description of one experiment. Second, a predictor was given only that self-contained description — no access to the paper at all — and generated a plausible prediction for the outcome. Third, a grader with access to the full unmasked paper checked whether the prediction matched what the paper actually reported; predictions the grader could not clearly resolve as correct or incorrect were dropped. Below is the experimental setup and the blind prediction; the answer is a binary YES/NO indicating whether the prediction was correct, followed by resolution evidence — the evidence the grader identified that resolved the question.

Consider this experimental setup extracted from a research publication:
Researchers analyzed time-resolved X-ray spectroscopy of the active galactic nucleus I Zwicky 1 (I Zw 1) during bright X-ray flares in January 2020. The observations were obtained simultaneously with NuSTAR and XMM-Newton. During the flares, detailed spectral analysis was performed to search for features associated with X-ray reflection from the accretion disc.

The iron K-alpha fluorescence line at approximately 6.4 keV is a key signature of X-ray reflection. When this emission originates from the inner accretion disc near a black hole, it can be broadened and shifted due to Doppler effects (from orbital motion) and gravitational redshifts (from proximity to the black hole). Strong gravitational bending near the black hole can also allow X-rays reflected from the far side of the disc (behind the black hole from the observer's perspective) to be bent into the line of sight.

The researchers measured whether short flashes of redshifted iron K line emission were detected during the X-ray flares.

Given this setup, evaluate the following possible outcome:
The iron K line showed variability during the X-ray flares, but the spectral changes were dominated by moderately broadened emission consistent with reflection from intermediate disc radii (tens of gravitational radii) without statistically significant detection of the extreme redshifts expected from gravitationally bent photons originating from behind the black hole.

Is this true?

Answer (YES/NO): NO